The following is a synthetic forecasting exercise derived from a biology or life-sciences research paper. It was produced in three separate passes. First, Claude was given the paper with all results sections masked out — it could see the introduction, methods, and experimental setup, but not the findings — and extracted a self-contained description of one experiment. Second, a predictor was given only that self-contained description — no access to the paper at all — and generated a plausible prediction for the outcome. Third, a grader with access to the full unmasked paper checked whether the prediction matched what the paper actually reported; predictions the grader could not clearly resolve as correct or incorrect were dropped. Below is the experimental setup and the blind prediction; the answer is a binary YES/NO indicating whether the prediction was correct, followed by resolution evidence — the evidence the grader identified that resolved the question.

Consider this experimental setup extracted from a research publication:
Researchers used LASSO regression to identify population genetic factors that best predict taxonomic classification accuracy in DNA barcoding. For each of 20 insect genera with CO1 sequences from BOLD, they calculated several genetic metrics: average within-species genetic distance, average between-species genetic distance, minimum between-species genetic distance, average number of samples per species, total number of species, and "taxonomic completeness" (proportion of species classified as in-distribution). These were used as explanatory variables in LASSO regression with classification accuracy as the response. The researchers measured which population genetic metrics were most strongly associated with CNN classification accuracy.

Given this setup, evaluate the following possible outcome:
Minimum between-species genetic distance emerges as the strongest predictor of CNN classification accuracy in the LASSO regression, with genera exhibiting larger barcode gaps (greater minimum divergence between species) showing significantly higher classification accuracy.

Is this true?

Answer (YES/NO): NO